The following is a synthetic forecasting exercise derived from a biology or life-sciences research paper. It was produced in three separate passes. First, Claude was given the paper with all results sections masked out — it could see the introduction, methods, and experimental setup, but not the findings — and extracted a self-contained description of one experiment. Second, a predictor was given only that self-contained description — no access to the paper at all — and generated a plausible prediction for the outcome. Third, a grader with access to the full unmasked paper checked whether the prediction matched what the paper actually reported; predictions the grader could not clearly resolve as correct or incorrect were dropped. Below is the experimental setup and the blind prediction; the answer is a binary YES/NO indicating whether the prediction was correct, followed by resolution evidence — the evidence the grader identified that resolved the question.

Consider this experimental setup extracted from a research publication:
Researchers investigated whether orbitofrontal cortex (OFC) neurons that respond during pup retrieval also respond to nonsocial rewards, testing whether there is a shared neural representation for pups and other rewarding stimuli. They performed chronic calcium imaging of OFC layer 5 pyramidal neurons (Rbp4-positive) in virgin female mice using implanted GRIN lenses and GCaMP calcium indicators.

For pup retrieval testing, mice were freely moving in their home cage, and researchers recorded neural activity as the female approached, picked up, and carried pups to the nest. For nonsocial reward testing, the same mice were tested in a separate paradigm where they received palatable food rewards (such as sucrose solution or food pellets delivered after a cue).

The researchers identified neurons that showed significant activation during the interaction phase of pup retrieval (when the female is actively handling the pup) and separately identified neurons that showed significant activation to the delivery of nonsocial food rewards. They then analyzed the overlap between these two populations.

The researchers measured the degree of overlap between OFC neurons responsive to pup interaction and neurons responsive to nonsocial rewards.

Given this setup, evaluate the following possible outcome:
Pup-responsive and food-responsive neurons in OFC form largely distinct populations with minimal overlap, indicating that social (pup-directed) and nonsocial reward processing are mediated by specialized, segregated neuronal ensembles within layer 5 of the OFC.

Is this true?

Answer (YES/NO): NO